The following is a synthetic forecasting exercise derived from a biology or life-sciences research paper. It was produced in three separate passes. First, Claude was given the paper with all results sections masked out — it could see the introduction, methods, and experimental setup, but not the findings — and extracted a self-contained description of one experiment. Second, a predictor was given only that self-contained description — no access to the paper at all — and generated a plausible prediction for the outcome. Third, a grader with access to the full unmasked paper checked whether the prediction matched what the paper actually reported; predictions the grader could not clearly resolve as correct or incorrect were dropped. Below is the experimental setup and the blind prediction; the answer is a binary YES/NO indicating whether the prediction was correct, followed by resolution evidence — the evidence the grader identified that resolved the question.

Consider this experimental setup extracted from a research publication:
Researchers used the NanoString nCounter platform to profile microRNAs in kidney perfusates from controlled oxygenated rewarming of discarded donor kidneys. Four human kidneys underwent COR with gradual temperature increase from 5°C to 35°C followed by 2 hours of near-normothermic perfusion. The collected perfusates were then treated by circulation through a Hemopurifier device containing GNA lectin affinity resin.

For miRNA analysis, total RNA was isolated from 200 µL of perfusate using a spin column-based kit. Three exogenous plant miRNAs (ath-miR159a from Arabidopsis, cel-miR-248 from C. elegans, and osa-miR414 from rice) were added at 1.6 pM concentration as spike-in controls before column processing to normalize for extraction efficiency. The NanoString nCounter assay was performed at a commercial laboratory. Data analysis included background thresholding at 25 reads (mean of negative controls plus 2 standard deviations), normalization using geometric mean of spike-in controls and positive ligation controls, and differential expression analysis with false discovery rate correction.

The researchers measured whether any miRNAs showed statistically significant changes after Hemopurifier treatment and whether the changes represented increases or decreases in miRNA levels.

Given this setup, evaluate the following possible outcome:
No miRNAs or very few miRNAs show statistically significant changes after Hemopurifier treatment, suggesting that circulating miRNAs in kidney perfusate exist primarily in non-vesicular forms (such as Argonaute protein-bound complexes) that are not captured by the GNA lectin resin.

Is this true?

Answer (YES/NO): NO